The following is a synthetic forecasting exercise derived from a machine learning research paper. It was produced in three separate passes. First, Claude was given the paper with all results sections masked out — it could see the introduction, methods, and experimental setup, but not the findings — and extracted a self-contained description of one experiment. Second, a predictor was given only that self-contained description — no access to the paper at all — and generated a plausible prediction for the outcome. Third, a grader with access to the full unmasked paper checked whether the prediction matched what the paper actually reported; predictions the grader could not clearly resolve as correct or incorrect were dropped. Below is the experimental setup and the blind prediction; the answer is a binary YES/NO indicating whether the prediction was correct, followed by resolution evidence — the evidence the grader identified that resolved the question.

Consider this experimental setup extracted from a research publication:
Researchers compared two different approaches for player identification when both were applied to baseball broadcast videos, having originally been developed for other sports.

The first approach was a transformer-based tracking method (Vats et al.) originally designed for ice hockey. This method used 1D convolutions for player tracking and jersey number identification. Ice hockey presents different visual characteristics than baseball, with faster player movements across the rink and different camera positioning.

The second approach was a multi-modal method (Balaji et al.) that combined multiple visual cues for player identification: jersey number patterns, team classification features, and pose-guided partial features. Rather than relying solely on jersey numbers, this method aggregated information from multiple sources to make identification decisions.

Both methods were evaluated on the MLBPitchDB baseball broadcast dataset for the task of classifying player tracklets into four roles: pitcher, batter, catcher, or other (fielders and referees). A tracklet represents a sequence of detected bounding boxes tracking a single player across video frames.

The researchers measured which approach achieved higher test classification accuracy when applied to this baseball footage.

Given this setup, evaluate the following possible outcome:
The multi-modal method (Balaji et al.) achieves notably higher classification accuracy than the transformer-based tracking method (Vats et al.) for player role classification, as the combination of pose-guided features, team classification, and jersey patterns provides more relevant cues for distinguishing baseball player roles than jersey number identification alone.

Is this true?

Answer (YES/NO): YES